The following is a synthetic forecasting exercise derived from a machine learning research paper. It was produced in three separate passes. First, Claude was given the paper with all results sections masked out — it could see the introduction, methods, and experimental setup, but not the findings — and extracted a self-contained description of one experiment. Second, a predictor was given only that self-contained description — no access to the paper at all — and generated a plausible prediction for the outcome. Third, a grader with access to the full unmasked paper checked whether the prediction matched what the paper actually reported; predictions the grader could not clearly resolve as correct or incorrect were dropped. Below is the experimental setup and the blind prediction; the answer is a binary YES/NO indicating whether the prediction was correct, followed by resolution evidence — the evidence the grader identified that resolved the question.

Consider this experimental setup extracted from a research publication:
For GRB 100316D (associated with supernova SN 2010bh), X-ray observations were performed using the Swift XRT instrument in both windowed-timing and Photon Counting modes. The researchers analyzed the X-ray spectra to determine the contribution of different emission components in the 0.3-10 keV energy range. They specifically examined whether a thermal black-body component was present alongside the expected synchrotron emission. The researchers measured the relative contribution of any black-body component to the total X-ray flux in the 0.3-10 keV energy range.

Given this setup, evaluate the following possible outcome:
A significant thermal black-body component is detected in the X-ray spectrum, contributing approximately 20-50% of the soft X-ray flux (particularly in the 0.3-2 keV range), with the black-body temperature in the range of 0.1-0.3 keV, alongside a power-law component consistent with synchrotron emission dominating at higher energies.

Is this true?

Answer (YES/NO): NO